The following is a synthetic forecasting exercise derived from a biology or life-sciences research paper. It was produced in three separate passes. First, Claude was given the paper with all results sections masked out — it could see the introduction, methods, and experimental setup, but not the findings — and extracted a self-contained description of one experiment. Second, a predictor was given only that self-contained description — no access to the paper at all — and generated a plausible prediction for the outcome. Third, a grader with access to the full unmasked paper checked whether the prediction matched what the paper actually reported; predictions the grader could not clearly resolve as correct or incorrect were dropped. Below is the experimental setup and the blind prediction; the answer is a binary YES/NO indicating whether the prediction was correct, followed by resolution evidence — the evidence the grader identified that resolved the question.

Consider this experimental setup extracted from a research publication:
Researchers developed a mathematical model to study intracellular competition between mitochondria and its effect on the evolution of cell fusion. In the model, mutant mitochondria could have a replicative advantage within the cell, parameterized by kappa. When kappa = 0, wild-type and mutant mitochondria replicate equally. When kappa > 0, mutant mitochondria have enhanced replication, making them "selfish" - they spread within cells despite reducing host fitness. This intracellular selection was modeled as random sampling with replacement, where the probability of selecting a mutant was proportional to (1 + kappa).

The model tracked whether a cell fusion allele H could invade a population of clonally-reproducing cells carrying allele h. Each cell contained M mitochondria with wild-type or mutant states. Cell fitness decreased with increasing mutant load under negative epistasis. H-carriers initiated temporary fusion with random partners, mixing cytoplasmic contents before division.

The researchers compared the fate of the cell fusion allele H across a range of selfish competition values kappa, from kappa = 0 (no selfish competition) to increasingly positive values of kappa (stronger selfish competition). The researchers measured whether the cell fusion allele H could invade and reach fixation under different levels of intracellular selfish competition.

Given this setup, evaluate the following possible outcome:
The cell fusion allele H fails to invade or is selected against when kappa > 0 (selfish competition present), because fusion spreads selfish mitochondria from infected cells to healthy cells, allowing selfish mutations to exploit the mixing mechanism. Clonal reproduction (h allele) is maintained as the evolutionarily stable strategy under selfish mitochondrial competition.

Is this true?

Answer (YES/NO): NO